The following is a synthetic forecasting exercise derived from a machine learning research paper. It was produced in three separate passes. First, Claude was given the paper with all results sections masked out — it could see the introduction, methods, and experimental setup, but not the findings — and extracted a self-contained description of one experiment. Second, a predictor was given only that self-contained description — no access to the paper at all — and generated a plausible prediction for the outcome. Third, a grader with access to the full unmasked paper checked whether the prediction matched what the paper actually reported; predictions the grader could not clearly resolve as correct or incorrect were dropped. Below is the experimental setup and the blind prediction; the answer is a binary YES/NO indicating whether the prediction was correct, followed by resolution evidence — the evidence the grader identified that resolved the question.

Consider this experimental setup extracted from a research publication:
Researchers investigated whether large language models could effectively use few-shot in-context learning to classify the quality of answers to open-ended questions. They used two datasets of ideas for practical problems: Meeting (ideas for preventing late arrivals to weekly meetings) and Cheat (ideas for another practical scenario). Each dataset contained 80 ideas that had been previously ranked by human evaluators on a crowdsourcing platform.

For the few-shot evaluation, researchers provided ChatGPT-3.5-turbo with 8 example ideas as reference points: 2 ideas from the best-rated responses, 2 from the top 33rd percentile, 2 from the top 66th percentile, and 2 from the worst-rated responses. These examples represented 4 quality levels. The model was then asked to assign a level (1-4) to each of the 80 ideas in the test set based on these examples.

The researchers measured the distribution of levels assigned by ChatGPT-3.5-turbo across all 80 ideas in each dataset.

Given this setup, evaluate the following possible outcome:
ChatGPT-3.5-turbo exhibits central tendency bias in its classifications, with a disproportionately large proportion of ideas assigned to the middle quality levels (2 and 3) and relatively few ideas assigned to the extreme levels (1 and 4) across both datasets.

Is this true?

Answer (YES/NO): YES